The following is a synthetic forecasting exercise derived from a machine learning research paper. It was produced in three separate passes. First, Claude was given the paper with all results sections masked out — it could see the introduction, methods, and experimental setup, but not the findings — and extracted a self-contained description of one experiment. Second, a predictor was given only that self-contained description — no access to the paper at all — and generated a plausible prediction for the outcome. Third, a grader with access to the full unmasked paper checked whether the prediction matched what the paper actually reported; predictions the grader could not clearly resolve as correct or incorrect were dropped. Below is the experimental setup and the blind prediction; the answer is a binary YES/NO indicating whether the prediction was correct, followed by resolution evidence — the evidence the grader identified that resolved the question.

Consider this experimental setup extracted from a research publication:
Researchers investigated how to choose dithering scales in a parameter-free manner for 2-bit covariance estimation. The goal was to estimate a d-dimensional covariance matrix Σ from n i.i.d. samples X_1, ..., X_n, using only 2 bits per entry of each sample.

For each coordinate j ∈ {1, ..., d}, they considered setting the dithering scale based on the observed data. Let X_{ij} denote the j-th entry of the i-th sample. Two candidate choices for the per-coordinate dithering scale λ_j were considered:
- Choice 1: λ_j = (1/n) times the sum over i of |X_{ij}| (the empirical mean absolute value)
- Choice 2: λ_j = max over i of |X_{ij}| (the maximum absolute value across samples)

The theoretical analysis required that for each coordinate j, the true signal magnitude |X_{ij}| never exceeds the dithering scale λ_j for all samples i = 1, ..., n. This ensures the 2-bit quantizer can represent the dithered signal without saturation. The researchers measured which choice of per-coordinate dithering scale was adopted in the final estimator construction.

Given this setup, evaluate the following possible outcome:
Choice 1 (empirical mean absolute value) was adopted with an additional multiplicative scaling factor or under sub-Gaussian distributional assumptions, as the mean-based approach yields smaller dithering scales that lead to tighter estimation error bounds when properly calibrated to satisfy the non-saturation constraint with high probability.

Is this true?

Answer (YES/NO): NO